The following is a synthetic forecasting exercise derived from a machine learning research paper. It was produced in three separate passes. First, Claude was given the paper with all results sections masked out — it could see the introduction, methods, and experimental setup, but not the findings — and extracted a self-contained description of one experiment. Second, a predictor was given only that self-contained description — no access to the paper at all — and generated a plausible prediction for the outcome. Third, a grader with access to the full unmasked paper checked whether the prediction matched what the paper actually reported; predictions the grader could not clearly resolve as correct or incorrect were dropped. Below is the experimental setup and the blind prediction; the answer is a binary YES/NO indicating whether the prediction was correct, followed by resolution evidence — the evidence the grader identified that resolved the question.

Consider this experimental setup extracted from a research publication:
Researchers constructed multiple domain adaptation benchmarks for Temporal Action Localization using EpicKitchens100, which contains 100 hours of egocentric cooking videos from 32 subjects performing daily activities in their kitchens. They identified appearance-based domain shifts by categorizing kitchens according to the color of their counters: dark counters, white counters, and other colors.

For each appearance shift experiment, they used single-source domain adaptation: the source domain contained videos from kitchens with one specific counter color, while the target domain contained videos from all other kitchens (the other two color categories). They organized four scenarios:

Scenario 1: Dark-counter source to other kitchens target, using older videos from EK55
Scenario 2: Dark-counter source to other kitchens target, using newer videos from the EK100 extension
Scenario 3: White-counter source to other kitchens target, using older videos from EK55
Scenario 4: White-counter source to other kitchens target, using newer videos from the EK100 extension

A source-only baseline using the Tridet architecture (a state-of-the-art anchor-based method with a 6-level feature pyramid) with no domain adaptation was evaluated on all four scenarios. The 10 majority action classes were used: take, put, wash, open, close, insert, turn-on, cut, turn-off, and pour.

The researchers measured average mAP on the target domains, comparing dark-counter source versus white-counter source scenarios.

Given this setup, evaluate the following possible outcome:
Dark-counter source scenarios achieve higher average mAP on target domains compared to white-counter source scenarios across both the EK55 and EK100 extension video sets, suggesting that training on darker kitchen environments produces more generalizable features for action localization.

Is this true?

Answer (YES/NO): NO